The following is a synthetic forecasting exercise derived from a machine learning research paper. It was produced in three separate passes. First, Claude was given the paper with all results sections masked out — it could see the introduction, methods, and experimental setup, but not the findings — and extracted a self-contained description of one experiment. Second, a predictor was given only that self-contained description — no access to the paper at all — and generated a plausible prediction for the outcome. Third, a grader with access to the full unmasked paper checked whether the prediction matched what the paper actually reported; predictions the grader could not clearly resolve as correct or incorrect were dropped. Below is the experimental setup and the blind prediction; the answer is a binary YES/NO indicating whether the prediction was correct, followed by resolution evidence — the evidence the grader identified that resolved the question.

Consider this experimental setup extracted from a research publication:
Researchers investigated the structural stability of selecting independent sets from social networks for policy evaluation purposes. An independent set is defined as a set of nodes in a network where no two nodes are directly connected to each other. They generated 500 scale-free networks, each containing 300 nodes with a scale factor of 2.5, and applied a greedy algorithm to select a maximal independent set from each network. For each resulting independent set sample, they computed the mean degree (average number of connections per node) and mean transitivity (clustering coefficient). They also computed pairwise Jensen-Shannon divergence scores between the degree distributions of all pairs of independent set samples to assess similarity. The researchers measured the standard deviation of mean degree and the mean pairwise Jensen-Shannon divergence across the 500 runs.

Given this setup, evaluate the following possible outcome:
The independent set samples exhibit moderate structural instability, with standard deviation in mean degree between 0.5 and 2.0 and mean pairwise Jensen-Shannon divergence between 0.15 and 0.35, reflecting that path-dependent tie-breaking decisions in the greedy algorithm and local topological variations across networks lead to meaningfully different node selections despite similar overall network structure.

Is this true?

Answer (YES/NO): NO